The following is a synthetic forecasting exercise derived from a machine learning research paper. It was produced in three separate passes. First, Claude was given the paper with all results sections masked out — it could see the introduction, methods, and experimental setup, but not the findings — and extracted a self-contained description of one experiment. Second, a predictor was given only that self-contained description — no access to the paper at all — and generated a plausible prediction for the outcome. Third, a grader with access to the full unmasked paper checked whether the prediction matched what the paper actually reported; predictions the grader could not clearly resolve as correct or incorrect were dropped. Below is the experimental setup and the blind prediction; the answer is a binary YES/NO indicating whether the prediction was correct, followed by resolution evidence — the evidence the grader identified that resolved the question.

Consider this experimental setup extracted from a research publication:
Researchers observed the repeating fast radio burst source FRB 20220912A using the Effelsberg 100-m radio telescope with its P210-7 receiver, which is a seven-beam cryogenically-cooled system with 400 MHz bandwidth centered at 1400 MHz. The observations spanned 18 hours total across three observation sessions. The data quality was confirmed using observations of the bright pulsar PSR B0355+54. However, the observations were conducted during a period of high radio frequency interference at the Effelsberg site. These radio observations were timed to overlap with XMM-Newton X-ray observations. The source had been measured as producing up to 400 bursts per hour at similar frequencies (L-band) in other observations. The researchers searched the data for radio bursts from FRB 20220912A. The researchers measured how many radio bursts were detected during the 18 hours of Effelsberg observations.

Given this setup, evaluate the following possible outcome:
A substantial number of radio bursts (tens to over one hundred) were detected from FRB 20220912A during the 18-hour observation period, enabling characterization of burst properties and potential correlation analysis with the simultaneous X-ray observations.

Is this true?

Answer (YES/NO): NO